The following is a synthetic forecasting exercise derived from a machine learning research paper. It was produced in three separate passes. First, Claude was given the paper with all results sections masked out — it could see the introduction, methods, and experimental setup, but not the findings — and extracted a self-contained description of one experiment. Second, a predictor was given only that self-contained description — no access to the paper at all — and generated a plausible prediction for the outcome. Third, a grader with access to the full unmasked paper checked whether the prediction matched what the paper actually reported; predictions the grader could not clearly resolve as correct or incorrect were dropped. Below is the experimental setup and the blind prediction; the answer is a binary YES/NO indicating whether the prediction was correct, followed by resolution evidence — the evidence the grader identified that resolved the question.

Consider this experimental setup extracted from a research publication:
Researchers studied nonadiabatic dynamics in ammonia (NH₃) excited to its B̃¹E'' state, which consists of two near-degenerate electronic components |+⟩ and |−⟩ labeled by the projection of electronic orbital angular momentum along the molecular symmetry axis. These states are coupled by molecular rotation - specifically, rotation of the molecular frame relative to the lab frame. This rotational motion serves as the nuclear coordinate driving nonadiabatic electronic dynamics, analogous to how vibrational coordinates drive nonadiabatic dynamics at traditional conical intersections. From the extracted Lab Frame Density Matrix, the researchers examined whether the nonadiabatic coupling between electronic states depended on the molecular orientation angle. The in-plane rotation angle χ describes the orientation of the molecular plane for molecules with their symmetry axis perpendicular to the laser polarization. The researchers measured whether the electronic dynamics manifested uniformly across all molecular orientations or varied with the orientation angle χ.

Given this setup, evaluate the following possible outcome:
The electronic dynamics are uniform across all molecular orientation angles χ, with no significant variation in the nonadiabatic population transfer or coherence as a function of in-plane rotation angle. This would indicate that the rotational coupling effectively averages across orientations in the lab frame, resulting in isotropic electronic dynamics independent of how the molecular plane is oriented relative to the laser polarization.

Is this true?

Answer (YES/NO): NO